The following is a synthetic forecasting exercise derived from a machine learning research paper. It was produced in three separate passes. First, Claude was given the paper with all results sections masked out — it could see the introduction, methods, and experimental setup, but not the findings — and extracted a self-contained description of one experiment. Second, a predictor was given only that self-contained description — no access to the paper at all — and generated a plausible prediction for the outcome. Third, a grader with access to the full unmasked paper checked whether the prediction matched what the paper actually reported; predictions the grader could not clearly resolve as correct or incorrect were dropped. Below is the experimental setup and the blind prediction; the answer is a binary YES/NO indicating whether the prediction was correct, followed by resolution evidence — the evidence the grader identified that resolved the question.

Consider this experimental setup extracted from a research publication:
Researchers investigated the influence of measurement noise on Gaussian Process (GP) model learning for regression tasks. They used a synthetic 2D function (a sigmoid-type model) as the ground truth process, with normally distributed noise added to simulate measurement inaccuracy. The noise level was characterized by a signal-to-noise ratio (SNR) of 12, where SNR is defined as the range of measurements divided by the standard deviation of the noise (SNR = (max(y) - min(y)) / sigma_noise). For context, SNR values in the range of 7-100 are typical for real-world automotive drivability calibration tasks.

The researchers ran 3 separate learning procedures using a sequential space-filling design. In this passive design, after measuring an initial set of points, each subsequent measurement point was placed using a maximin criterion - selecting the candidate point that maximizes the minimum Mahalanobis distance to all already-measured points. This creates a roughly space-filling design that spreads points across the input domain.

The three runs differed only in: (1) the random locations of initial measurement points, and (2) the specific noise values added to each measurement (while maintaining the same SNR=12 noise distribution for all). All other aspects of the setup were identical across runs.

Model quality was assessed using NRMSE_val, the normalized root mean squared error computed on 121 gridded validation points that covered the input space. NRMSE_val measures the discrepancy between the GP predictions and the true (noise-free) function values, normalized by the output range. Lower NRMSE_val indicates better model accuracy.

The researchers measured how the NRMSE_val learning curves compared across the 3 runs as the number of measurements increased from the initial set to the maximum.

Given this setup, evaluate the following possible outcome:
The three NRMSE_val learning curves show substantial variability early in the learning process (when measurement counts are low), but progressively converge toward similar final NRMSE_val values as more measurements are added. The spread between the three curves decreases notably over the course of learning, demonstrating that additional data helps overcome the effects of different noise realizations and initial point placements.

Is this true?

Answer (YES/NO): NO